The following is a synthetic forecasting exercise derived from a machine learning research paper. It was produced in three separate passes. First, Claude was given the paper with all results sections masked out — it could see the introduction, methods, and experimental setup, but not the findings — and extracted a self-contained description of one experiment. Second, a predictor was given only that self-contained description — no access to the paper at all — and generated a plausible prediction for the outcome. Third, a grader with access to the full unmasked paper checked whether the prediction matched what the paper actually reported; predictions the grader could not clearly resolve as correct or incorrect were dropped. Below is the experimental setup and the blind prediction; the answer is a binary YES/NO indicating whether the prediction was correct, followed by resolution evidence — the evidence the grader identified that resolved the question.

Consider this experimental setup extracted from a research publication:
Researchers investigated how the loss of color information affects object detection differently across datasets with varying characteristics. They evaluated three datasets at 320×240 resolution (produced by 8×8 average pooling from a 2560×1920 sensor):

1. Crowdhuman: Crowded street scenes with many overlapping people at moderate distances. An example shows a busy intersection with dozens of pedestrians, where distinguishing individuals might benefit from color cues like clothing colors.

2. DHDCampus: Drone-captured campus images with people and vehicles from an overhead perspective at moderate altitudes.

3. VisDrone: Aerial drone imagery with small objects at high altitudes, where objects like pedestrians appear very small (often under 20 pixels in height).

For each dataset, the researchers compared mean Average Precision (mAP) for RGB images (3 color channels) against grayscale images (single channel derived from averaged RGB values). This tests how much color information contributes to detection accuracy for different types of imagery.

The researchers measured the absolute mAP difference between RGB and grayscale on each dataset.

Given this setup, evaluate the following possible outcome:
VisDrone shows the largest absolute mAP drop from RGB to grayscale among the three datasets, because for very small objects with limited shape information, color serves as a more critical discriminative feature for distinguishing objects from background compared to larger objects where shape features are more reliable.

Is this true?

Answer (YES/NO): NO